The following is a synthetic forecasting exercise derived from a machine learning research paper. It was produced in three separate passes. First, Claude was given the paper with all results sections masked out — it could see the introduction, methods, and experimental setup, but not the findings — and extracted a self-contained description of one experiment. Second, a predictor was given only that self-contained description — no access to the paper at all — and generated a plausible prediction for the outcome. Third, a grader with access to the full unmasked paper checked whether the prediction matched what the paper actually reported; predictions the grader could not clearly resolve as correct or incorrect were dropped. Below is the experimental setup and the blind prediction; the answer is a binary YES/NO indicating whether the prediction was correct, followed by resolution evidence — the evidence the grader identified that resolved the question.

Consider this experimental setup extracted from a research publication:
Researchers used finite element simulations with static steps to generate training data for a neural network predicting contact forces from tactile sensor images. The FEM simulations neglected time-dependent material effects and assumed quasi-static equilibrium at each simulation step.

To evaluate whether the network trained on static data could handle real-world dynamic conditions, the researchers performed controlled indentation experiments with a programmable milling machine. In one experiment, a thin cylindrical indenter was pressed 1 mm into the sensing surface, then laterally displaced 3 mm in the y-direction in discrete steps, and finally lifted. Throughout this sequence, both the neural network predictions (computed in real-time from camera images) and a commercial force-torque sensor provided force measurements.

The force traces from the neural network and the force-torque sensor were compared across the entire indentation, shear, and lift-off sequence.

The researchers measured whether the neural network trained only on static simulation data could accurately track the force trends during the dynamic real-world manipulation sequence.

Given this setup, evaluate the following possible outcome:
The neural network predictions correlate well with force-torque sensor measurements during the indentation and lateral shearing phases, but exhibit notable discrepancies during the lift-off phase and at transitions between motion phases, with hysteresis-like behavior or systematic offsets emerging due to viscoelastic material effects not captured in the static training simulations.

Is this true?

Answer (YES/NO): NO